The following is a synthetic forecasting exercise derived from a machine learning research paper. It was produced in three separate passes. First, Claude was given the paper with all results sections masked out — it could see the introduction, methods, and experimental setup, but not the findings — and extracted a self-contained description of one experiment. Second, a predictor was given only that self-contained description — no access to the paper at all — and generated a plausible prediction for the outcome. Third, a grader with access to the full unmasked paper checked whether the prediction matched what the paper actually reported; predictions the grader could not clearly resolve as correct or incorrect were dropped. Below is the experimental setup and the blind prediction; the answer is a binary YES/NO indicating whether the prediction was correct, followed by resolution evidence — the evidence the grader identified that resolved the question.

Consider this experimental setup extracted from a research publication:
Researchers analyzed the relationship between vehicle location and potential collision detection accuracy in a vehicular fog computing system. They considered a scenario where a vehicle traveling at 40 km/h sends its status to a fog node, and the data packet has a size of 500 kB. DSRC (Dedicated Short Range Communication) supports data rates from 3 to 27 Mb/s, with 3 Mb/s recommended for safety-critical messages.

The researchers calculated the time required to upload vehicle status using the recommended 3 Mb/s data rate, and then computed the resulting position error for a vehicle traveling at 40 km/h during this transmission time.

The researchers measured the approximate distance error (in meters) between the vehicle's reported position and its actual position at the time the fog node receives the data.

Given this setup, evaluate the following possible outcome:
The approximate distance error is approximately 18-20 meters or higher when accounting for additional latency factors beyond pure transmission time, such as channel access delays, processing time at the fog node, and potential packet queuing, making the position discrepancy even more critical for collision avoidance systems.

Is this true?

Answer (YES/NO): NO